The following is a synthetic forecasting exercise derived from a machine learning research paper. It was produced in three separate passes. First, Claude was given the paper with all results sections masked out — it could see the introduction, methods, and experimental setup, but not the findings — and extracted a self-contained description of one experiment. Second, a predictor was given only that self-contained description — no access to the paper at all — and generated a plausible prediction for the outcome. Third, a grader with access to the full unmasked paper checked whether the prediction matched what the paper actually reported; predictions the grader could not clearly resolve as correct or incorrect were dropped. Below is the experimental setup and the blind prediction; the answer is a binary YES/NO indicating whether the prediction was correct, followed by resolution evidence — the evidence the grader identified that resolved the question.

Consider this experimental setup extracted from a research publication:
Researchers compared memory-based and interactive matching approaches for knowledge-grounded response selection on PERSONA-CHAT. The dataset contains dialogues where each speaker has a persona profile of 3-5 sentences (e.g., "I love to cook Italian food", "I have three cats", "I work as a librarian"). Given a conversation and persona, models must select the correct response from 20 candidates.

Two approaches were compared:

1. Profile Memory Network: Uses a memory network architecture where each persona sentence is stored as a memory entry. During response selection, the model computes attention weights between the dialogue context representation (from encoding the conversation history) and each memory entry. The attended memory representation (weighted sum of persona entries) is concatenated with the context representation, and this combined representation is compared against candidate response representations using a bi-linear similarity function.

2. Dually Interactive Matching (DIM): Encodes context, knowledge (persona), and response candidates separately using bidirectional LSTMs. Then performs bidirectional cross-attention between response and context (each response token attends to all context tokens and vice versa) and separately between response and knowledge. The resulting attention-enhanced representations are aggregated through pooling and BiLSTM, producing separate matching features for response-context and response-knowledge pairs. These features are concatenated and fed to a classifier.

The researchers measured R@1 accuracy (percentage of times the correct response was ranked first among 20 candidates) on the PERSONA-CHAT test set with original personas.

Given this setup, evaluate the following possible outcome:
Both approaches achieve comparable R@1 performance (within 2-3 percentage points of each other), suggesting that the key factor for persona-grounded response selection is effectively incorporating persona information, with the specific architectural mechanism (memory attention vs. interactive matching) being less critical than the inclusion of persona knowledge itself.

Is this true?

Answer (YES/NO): NO